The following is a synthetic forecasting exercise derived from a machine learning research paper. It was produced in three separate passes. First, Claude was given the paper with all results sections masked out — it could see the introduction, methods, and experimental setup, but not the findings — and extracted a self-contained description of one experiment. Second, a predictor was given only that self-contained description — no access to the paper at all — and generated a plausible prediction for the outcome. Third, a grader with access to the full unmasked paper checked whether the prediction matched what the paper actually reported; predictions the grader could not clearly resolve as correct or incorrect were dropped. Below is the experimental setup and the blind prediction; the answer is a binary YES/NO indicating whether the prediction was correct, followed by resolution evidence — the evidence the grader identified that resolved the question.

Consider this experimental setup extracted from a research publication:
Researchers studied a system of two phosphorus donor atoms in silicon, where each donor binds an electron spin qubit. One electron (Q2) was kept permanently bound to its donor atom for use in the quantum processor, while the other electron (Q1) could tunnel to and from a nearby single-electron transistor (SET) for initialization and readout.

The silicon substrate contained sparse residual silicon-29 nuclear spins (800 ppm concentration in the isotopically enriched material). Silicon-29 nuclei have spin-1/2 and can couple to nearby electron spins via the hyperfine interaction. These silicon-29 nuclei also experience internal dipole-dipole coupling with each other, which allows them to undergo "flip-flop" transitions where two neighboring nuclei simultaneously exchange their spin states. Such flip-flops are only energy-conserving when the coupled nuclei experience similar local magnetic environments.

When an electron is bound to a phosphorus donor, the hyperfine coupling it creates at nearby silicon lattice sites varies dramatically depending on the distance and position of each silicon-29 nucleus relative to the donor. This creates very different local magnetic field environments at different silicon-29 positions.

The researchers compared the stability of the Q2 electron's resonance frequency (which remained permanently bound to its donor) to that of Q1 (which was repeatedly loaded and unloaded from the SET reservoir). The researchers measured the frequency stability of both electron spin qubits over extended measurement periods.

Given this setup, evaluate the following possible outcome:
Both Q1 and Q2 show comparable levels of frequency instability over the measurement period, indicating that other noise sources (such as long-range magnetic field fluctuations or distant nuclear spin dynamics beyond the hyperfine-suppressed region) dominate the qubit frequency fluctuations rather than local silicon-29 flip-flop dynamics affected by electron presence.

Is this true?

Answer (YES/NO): NO